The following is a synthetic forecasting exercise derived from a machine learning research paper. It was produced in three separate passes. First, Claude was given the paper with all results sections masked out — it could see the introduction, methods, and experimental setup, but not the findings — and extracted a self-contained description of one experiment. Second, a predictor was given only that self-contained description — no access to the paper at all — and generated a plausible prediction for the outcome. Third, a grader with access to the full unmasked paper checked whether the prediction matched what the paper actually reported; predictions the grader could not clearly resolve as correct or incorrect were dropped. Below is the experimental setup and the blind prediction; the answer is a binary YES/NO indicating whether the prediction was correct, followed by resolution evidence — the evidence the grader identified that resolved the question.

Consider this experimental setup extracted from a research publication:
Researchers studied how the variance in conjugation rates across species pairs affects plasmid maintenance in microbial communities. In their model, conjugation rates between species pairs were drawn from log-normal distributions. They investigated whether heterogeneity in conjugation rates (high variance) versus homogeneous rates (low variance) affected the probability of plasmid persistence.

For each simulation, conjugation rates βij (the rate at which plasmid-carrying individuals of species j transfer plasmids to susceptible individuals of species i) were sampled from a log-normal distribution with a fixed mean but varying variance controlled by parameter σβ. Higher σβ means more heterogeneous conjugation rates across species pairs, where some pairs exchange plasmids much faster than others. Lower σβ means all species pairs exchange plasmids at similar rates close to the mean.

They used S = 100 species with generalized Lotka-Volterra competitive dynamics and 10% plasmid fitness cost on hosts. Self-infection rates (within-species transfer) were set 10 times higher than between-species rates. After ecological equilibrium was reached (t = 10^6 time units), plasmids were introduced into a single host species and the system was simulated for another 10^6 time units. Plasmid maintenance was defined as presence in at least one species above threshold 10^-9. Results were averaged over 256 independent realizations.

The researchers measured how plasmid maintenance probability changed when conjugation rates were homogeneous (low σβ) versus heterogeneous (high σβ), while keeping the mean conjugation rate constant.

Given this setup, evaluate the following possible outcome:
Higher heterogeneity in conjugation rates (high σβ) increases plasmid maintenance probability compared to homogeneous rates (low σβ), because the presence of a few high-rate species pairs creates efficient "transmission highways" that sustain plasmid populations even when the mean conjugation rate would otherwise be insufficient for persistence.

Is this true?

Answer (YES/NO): YES